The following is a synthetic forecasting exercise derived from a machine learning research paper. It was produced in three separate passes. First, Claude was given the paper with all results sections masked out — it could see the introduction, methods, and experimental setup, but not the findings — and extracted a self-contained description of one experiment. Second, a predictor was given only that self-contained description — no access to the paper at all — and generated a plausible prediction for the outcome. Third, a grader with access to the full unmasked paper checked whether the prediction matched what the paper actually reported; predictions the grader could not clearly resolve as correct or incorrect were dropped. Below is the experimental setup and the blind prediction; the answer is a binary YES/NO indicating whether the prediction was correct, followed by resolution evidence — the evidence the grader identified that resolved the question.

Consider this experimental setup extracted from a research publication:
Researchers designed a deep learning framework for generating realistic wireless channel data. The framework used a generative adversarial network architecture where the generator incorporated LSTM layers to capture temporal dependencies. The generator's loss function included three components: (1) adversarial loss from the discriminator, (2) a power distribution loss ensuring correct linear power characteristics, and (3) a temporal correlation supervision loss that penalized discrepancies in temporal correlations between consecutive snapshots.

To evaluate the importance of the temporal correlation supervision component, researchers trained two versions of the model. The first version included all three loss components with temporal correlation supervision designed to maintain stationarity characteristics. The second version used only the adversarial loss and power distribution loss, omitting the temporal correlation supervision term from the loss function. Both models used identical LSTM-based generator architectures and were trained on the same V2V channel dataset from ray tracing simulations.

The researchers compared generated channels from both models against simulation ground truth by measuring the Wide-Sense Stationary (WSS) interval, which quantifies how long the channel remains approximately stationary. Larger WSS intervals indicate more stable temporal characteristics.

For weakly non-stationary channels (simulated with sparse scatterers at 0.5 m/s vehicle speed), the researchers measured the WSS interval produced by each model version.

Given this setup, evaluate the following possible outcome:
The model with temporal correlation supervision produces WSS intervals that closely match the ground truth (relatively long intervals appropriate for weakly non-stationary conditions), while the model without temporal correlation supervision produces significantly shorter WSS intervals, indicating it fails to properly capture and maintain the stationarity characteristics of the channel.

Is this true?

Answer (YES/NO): YES